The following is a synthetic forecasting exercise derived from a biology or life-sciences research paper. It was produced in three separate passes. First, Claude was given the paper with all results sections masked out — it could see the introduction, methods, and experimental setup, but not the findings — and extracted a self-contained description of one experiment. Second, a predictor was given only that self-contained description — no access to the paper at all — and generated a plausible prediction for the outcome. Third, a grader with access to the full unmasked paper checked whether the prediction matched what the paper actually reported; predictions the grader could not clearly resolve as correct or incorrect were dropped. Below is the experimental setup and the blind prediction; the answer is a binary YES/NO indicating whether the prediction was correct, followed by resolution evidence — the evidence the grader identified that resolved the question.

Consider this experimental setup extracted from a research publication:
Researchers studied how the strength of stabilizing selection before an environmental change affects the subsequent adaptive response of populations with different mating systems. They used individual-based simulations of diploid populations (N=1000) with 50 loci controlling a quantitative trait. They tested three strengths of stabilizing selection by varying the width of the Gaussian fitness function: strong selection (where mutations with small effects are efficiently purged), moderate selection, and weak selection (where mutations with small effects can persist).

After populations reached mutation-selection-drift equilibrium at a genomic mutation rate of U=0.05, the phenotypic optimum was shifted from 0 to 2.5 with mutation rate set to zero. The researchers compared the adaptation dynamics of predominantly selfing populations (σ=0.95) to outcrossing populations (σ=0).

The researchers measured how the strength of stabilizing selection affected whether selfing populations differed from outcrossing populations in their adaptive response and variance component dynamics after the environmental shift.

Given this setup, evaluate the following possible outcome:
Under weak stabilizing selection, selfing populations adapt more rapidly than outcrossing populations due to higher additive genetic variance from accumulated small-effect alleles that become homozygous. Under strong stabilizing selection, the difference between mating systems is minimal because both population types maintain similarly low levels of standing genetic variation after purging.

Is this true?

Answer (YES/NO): NO